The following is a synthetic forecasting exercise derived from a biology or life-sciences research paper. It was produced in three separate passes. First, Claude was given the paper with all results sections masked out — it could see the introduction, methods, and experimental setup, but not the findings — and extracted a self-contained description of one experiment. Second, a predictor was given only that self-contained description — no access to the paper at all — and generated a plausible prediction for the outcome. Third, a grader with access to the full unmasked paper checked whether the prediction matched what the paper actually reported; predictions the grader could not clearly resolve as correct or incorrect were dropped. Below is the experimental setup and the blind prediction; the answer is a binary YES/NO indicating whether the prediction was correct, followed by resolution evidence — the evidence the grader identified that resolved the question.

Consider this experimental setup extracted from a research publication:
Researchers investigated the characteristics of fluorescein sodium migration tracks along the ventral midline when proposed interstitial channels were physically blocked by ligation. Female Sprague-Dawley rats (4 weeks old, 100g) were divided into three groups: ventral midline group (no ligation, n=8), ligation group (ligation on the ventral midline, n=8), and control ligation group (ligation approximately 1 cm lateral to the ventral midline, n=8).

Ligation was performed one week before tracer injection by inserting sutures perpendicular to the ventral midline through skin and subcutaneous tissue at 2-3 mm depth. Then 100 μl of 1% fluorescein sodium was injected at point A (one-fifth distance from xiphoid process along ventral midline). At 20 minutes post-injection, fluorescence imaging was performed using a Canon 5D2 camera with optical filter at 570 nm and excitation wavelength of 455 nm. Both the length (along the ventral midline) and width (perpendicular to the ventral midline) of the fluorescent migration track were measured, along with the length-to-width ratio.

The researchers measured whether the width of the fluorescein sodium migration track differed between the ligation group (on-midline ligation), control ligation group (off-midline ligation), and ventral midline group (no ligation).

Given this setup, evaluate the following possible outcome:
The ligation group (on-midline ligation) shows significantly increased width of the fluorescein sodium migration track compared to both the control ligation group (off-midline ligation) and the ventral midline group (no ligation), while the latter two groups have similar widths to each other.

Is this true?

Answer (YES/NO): NO